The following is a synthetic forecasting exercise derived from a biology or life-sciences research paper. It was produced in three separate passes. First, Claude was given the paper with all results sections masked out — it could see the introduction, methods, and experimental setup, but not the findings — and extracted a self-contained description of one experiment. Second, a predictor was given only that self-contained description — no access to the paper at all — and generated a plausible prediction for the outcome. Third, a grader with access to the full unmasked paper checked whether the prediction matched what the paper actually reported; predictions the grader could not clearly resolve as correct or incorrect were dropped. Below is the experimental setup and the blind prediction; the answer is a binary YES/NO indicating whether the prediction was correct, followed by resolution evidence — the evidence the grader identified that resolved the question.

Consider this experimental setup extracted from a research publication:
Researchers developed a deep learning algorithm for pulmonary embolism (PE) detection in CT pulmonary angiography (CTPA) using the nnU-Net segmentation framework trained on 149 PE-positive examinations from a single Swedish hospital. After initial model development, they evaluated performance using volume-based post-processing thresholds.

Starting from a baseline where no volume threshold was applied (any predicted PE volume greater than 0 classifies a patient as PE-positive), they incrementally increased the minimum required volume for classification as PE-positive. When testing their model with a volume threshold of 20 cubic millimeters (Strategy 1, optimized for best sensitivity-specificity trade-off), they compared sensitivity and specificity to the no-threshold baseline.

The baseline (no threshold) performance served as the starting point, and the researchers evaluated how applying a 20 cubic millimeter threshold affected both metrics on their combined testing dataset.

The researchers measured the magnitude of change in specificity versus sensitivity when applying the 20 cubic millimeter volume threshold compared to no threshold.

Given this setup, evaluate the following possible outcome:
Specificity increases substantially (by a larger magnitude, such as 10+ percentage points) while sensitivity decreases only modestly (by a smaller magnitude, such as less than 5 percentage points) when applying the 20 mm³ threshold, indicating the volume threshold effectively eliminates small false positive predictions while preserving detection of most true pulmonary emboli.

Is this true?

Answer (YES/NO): YES